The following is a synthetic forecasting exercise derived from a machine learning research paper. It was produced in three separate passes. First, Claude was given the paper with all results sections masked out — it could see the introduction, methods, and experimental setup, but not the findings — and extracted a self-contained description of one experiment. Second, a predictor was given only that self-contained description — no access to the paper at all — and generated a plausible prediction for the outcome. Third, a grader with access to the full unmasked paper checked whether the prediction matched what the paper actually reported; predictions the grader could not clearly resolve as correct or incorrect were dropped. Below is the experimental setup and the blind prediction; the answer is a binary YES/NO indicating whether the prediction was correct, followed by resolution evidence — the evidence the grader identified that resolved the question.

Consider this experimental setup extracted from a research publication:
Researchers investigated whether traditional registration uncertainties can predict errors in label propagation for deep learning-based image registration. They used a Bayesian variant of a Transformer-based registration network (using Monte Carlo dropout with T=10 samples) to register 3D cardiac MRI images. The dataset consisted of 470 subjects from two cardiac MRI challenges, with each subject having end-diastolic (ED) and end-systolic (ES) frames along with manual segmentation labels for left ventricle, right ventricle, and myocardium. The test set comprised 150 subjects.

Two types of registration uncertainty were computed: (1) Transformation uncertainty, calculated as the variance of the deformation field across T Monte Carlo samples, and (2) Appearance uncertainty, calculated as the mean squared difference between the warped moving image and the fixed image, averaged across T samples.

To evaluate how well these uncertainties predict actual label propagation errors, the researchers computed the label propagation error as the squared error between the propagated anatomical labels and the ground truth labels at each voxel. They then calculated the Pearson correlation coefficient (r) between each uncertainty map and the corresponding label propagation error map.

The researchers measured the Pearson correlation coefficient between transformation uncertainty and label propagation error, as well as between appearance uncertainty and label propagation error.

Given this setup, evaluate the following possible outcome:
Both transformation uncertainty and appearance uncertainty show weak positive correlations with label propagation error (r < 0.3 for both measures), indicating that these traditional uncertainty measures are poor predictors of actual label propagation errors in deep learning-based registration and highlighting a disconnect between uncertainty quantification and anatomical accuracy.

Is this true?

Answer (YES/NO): YES